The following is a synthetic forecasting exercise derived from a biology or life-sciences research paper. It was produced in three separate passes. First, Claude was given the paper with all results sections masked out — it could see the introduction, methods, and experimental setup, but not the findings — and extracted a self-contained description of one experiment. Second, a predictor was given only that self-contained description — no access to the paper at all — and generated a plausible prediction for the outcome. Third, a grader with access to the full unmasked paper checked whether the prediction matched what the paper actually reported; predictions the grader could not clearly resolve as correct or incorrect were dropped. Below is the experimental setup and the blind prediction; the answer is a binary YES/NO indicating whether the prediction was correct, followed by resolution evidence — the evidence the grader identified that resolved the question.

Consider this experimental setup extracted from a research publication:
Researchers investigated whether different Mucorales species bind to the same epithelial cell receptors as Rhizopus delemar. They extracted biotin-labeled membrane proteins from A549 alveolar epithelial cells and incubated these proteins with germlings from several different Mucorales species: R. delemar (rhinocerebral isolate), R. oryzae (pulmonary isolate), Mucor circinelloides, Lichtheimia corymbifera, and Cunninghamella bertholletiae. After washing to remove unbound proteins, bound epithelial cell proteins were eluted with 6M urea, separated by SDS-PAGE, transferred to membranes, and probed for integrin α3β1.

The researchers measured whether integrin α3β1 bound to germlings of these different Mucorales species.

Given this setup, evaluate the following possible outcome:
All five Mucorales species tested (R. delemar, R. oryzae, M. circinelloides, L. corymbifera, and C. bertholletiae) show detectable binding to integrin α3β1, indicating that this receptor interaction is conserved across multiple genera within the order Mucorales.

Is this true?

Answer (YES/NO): YES